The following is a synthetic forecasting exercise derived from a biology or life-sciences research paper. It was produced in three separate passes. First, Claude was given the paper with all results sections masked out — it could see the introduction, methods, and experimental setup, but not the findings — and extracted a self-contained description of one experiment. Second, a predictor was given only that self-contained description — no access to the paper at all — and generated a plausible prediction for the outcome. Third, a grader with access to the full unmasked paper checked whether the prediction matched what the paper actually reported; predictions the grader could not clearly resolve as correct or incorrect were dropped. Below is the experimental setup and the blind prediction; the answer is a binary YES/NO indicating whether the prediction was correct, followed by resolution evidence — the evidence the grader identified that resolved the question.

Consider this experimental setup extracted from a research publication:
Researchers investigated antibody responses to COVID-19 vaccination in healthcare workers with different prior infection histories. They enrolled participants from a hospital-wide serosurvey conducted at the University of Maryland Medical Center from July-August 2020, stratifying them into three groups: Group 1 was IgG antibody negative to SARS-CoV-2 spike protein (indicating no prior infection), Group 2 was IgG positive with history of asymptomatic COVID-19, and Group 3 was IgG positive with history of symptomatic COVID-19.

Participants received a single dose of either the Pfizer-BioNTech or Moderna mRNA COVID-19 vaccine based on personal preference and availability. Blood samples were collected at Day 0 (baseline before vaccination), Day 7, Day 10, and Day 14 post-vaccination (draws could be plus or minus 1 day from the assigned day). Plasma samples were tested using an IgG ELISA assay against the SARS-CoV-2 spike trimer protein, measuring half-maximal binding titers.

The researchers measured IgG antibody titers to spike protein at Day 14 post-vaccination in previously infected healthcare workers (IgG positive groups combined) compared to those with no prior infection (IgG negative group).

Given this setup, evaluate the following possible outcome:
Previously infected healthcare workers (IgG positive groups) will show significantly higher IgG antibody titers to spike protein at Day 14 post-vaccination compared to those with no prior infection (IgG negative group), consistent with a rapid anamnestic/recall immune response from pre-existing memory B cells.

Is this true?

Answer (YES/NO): YES